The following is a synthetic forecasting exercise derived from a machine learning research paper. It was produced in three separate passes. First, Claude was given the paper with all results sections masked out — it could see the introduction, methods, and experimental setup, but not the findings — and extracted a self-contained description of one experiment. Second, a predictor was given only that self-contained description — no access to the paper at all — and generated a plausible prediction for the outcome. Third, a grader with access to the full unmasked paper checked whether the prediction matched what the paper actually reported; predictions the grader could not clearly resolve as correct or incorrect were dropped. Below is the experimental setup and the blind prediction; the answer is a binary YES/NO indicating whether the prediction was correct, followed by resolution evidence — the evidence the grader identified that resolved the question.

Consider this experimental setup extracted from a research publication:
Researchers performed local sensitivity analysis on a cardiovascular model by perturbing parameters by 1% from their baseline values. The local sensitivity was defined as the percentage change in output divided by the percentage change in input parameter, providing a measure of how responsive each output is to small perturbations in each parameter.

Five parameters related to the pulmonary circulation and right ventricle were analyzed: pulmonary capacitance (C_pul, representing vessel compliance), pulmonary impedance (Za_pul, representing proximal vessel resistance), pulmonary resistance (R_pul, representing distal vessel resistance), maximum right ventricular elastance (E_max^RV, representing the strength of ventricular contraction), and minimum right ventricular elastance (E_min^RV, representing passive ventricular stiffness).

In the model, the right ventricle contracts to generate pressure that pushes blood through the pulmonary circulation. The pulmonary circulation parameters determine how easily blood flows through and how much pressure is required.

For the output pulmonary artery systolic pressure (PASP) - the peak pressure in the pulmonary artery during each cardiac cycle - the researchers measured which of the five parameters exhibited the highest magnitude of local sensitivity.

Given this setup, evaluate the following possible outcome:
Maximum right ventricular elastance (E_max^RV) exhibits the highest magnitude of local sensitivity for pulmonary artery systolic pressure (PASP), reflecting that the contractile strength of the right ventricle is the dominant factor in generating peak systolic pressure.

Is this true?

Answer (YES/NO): NO